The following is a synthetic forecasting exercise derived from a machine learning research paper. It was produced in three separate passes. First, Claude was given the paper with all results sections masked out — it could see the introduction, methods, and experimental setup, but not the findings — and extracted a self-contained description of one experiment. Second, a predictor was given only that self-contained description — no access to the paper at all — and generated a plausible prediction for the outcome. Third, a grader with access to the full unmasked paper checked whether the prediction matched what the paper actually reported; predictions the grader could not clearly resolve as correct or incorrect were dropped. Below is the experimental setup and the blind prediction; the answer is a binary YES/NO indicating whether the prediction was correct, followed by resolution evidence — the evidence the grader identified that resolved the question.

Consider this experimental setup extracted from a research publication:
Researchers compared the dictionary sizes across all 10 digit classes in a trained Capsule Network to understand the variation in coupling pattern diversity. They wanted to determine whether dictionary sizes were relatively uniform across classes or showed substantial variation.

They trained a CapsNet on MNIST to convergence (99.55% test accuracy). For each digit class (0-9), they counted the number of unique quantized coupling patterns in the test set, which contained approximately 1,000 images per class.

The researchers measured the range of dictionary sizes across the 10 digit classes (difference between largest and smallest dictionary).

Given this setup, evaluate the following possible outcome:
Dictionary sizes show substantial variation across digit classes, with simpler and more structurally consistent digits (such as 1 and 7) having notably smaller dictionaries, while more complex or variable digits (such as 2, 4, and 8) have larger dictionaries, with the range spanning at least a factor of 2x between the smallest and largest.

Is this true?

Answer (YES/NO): NO